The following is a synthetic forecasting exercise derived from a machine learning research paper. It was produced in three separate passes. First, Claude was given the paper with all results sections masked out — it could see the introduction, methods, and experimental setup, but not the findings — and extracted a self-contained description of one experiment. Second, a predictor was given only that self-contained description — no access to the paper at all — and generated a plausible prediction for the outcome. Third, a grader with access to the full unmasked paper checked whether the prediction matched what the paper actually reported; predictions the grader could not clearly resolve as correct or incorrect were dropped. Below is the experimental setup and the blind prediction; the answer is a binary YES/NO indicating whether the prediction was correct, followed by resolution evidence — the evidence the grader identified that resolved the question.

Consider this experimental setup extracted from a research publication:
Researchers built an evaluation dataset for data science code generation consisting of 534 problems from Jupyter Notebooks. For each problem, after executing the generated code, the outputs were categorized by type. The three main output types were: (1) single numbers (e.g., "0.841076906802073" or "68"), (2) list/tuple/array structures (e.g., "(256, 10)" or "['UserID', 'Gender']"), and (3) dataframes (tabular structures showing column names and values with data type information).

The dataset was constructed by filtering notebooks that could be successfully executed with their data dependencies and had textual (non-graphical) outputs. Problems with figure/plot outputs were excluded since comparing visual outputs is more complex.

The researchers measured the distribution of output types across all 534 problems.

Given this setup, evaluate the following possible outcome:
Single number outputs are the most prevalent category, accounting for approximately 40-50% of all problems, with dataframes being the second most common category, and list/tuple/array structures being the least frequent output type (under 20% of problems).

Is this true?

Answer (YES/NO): NO